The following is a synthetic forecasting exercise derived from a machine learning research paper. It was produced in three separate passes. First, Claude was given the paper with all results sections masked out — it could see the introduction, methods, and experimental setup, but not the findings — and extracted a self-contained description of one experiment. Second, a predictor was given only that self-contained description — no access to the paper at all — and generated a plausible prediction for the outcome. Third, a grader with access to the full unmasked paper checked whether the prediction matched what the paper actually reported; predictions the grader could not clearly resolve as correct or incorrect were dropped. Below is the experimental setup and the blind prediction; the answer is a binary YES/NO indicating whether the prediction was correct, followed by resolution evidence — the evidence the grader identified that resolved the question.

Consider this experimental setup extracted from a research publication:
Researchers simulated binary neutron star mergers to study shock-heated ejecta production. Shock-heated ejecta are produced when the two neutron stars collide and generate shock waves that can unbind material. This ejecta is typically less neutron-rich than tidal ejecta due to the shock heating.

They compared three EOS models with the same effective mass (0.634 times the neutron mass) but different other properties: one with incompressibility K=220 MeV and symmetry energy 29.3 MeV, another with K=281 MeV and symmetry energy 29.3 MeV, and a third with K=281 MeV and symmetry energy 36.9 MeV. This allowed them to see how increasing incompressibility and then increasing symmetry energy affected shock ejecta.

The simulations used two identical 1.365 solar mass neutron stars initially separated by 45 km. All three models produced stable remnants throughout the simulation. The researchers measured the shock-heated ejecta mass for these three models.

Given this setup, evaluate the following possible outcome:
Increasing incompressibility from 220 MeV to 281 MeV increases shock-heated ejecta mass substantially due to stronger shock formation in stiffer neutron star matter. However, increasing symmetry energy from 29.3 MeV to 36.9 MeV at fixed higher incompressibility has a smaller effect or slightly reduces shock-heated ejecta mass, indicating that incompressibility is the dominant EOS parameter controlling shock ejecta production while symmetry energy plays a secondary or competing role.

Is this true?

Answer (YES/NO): NO